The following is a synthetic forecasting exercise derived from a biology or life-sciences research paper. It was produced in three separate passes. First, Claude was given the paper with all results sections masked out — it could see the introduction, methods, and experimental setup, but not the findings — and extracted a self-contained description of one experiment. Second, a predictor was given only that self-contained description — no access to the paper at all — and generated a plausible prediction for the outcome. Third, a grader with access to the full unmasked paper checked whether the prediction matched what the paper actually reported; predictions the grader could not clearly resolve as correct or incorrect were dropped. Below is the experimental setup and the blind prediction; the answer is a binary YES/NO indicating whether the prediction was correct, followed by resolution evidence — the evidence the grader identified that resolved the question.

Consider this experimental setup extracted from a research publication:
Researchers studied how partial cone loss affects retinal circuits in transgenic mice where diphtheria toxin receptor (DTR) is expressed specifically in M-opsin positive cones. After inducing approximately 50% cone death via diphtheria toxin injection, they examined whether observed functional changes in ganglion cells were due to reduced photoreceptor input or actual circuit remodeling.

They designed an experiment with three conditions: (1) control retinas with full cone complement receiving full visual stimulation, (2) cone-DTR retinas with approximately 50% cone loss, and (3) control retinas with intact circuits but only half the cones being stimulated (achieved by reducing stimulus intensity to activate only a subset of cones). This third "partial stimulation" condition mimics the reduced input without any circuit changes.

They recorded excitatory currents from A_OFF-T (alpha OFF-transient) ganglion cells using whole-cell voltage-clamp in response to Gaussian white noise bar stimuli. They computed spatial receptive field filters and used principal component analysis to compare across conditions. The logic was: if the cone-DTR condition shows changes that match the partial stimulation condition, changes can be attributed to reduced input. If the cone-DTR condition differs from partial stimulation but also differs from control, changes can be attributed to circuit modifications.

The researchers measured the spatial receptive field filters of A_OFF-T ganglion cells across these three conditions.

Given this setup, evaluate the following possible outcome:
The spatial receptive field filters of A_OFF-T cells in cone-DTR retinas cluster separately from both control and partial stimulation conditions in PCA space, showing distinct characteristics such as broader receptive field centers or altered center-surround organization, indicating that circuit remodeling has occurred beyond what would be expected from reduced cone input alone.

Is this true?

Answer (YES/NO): YES